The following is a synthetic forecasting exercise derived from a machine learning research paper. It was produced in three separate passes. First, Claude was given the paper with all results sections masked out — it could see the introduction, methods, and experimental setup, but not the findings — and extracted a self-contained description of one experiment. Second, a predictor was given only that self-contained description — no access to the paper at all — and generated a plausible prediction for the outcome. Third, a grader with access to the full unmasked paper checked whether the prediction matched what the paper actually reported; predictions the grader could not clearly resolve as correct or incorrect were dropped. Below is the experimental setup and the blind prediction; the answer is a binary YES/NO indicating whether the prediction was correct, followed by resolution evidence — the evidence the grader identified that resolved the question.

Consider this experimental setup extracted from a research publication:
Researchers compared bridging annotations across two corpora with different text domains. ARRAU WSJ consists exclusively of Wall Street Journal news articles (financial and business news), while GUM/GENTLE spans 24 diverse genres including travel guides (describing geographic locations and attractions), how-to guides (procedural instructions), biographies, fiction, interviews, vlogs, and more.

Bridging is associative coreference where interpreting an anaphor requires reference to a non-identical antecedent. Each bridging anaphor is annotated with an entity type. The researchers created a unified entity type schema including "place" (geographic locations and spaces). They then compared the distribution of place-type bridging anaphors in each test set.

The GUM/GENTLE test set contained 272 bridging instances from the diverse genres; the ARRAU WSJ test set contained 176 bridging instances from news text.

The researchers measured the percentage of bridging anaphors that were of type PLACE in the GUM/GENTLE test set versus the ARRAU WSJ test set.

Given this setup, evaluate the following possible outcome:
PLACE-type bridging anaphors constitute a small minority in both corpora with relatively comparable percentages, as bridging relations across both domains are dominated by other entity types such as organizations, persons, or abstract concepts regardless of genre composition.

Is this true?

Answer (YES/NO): NO